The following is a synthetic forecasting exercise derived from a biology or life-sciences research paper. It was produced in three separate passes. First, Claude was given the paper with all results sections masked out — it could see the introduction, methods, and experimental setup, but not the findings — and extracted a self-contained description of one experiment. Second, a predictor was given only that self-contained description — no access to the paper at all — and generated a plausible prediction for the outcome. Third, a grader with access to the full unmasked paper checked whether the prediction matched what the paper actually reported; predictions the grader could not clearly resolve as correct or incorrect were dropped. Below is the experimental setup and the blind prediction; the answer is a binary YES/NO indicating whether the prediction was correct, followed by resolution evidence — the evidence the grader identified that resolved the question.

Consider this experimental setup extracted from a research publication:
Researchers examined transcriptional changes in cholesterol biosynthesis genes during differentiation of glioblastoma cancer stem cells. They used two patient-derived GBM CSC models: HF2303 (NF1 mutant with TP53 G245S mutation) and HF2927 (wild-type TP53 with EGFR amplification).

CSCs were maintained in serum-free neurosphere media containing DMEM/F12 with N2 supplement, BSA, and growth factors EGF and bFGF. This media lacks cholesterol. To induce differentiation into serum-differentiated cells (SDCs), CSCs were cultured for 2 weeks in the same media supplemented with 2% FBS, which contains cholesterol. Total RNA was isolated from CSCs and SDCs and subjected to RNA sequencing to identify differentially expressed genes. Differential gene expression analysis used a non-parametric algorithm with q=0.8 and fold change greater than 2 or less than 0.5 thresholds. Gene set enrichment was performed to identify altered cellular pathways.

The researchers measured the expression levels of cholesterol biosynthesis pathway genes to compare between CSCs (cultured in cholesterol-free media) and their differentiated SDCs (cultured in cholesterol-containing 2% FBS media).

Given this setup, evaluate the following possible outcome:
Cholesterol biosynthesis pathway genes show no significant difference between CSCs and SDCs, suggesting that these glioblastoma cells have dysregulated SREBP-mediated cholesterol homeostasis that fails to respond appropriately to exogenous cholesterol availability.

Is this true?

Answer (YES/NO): NO